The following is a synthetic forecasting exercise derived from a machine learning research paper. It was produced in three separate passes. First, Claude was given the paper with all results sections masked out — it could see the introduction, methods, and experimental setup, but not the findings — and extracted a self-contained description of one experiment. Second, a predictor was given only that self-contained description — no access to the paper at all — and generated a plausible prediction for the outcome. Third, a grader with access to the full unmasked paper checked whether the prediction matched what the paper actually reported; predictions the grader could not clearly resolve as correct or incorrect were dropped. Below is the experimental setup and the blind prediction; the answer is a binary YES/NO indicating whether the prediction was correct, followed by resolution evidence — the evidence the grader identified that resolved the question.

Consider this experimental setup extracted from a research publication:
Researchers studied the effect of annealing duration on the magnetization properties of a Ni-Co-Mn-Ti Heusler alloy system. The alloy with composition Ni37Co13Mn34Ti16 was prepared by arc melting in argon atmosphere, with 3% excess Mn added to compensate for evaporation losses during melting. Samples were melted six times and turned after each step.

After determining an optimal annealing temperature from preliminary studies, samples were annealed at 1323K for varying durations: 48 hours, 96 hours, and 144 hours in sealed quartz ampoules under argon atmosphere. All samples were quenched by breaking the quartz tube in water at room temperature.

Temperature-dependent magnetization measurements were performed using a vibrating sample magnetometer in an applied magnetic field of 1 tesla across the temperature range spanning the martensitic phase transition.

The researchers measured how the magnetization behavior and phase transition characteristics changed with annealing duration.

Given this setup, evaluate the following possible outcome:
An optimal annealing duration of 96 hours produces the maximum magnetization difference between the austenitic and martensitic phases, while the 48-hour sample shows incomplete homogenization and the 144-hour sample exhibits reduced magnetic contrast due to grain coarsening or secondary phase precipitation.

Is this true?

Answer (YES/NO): NO